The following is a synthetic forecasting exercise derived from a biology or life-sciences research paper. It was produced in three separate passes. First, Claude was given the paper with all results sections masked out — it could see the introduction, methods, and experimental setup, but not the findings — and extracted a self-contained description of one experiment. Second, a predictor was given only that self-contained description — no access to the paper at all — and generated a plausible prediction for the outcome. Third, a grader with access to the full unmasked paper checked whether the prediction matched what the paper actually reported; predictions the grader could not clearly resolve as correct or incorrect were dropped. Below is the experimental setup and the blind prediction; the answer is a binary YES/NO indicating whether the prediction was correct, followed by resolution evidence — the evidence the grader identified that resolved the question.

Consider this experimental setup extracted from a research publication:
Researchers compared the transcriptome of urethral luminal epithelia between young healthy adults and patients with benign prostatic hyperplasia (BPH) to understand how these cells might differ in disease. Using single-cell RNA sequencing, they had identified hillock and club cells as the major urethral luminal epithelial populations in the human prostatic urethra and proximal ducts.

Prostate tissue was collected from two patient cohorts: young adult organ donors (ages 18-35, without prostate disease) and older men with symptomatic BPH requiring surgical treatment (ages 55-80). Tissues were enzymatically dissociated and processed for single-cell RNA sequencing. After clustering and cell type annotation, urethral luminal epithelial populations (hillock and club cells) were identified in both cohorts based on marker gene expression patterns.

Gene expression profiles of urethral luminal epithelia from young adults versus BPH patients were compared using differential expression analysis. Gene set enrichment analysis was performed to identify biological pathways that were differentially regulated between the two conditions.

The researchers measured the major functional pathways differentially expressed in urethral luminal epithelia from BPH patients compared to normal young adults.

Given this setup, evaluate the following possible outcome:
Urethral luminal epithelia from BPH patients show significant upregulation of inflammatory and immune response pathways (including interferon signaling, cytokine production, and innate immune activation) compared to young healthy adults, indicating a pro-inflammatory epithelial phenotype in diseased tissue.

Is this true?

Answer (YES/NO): YES